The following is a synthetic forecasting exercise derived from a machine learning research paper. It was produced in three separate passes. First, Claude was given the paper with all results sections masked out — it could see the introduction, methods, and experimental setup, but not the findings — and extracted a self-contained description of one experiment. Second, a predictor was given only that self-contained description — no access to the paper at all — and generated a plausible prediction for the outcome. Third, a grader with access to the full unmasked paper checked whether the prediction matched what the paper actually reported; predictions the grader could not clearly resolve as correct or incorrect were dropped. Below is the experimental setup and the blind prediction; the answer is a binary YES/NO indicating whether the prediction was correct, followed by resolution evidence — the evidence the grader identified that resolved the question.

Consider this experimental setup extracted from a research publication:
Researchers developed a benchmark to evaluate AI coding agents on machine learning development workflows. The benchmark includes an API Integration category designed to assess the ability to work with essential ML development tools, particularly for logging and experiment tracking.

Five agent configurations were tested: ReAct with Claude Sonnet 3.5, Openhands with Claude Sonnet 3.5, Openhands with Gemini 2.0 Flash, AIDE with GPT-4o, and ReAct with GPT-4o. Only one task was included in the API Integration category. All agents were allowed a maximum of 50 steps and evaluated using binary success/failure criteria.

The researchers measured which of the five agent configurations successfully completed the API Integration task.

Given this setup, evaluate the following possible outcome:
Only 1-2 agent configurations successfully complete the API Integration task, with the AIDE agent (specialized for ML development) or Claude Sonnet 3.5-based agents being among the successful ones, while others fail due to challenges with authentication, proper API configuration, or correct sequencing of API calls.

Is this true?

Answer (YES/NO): NO